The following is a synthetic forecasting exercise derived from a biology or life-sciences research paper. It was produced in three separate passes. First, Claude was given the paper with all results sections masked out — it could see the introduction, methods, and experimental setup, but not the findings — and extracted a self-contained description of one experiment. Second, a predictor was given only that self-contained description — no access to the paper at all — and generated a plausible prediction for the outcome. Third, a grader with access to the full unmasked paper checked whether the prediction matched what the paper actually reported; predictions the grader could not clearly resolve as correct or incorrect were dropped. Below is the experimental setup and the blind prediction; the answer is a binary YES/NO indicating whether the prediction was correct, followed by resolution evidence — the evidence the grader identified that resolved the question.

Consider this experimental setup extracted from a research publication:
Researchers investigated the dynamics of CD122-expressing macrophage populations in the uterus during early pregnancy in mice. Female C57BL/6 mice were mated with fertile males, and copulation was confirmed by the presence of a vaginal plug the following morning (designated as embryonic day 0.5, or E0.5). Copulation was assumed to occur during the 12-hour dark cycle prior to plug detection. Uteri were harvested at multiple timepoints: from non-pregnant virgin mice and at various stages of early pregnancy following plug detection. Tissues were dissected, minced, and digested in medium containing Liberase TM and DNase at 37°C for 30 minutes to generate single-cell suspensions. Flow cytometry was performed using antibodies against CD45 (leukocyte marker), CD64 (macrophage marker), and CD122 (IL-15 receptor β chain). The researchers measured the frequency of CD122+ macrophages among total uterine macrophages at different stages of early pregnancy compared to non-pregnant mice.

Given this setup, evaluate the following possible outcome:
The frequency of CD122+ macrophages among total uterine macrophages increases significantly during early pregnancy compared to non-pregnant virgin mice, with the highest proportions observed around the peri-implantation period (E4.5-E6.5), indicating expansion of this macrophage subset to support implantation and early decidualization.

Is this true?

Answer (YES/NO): NO